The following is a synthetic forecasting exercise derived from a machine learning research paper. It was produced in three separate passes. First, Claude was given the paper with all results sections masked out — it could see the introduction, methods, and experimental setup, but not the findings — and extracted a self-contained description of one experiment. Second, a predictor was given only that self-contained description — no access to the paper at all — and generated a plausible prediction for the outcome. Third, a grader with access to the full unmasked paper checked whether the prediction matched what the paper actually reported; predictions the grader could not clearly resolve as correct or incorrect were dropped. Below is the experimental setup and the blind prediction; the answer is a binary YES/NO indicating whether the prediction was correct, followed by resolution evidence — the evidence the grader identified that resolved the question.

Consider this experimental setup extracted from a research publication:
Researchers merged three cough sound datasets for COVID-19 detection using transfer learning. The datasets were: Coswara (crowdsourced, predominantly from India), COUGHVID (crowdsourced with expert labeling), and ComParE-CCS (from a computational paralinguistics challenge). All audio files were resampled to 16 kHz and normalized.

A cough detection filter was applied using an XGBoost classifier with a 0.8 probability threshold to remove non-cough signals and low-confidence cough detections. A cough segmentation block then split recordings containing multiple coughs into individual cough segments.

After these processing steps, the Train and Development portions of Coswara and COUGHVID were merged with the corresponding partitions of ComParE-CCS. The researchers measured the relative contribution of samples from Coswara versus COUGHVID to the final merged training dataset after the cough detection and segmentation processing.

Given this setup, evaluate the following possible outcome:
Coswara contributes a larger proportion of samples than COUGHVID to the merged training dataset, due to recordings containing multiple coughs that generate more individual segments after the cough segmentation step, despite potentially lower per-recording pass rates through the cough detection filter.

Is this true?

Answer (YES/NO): NO